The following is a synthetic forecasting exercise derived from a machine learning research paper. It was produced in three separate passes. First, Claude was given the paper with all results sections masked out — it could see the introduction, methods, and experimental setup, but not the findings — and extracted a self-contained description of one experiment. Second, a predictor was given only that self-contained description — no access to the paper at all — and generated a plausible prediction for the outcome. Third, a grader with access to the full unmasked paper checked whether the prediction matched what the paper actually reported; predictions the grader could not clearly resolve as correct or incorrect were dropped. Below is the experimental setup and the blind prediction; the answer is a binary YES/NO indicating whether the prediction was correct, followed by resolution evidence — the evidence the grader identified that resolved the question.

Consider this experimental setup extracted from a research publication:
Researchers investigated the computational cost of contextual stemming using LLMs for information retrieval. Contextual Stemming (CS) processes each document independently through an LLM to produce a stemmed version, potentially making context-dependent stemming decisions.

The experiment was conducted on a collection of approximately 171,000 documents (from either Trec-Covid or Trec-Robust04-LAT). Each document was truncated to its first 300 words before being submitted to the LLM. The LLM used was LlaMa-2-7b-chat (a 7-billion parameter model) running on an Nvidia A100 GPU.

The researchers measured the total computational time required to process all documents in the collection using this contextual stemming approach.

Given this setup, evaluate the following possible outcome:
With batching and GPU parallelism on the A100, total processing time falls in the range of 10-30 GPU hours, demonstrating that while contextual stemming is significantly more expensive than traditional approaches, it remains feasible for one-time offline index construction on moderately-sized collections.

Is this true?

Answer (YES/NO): NO